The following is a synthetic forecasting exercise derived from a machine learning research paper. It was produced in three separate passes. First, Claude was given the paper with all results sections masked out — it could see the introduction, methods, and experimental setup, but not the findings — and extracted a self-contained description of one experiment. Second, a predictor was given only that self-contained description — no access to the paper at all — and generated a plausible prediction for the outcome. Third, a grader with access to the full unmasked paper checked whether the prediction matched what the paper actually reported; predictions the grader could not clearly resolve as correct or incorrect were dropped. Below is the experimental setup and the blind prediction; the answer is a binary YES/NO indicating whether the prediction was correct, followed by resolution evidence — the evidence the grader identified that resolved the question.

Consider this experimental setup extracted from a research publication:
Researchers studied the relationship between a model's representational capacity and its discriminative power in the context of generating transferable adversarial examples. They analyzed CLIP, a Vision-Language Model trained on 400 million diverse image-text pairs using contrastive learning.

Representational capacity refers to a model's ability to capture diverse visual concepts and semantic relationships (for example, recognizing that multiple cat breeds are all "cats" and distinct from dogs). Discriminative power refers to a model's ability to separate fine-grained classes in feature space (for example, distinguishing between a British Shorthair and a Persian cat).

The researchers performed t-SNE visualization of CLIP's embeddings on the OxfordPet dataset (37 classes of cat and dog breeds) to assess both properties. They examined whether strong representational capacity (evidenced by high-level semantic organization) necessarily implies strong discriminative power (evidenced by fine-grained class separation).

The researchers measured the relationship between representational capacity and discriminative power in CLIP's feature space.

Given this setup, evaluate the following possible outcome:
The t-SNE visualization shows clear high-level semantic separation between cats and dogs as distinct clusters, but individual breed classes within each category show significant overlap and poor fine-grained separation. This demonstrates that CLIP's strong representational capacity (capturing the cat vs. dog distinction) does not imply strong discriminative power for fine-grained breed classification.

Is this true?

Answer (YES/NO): YES